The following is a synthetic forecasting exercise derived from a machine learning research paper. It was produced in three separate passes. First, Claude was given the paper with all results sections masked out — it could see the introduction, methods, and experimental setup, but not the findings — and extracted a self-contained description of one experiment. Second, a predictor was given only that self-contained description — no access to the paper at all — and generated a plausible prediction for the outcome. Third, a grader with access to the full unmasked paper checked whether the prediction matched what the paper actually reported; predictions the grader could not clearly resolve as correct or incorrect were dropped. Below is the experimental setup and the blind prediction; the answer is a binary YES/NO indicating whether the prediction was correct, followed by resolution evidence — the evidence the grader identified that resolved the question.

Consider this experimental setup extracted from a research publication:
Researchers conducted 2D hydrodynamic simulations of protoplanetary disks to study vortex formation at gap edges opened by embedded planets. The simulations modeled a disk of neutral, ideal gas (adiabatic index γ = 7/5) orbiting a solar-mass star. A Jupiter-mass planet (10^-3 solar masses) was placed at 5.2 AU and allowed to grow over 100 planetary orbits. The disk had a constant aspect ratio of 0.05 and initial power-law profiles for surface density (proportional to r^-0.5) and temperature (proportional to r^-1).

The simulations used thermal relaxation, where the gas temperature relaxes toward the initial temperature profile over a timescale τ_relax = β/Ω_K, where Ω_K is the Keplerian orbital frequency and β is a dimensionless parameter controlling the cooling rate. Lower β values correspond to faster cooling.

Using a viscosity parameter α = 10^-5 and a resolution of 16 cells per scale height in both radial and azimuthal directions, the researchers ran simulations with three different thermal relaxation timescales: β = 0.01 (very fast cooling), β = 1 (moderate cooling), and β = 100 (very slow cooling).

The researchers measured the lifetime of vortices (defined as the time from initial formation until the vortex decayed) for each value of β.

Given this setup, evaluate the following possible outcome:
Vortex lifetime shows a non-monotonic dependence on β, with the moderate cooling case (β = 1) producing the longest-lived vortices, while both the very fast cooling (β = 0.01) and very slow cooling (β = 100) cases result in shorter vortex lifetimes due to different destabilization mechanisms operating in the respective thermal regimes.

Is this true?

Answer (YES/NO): NO